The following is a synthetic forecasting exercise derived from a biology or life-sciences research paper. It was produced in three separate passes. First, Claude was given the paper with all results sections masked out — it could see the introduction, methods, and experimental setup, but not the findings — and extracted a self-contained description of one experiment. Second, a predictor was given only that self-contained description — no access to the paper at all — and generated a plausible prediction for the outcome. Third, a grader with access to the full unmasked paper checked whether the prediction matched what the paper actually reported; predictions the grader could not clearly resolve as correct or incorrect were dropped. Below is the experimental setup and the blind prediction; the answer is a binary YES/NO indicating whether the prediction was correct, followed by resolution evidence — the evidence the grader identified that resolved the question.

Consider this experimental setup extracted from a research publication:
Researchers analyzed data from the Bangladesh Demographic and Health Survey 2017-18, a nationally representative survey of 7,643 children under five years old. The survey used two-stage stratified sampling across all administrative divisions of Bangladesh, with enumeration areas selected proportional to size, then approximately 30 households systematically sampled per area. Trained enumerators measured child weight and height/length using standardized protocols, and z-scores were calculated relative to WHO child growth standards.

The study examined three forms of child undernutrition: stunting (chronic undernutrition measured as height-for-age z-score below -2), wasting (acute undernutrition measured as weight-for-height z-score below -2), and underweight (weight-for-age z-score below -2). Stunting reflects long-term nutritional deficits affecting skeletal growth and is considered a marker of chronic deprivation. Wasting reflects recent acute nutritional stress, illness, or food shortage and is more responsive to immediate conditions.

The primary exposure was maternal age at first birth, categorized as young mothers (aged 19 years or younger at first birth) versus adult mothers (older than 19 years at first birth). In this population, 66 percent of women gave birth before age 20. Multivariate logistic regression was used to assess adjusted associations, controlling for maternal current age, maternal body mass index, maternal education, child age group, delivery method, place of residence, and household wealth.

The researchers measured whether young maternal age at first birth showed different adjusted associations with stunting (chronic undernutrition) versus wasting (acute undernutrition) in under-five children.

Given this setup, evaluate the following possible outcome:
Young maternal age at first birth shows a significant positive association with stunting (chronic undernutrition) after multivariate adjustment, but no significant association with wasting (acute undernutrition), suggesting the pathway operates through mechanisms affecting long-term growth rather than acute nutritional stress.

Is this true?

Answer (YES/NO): NO